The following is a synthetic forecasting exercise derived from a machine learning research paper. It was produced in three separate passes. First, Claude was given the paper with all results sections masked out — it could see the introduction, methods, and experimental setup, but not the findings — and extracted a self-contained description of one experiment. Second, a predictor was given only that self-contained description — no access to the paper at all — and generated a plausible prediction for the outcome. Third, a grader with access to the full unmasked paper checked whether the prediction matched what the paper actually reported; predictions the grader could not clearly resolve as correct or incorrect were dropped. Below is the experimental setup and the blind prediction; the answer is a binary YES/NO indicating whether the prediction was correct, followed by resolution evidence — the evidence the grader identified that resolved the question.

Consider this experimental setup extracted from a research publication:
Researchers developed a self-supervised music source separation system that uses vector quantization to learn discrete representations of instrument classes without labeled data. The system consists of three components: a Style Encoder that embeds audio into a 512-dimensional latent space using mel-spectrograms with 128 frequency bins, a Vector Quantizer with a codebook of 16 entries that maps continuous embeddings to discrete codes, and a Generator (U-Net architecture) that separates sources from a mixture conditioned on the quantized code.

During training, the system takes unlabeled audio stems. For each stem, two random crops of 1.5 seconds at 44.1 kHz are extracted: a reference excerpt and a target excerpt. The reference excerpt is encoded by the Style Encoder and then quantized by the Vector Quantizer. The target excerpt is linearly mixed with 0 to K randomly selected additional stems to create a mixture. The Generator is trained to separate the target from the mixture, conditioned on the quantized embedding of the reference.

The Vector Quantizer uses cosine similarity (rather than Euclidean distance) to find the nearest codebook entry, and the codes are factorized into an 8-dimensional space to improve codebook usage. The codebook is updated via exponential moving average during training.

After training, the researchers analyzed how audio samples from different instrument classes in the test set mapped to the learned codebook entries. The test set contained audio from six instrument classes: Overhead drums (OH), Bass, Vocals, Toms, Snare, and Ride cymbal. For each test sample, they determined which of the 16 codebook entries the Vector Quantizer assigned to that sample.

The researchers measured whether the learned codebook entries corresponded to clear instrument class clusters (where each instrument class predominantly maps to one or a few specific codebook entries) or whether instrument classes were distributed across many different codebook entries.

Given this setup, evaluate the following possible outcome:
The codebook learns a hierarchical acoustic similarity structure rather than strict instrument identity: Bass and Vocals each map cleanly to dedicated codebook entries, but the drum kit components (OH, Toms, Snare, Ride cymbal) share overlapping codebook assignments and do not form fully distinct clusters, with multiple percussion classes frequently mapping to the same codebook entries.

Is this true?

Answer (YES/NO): NO